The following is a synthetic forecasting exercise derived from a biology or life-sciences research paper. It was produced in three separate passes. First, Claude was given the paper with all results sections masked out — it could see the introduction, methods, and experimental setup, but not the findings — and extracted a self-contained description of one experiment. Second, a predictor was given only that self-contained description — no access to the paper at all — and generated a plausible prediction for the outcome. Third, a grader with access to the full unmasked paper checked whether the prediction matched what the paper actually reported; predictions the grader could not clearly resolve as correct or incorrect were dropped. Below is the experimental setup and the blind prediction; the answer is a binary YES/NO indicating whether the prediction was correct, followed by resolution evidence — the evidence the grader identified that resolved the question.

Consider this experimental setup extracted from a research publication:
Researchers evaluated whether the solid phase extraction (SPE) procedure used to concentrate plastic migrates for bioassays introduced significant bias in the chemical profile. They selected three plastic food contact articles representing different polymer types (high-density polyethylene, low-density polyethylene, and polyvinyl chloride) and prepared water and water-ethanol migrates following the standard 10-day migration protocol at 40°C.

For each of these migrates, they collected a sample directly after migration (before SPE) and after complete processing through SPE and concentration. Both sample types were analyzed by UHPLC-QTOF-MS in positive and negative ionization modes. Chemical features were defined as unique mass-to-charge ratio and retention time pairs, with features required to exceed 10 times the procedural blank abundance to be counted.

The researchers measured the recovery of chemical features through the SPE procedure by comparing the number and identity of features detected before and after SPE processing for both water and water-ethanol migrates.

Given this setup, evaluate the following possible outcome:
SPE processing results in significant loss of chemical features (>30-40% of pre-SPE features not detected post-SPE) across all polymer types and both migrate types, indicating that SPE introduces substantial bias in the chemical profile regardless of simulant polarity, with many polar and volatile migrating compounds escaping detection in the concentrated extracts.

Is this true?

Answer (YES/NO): NO